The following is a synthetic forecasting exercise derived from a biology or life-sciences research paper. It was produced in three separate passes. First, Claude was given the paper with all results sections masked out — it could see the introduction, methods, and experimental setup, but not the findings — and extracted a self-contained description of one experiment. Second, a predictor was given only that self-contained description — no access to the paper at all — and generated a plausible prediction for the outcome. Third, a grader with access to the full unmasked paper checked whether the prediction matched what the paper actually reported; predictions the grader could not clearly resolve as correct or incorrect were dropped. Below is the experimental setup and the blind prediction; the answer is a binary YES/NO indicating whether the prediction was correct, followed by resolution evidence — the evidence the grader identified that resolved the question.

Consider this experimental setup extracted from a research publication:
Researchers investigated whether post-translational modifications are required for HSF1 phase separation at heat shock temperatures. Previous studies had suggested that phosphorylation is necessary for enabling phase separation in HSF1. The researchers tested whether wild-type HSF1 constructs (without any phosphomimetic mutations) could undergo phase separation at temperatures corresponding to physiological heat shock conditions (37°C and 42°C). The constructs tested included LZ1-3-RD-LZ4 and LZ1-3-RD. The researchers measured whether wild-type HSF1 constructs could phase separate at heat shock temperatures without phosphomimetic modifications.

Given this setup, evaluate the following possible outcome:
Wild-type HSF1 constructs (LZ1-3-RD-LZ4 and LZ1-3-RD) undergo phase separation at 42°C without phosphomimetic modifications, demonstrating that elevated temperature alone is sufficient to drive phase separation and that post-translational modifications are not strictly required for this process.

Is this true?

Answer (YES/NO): YES